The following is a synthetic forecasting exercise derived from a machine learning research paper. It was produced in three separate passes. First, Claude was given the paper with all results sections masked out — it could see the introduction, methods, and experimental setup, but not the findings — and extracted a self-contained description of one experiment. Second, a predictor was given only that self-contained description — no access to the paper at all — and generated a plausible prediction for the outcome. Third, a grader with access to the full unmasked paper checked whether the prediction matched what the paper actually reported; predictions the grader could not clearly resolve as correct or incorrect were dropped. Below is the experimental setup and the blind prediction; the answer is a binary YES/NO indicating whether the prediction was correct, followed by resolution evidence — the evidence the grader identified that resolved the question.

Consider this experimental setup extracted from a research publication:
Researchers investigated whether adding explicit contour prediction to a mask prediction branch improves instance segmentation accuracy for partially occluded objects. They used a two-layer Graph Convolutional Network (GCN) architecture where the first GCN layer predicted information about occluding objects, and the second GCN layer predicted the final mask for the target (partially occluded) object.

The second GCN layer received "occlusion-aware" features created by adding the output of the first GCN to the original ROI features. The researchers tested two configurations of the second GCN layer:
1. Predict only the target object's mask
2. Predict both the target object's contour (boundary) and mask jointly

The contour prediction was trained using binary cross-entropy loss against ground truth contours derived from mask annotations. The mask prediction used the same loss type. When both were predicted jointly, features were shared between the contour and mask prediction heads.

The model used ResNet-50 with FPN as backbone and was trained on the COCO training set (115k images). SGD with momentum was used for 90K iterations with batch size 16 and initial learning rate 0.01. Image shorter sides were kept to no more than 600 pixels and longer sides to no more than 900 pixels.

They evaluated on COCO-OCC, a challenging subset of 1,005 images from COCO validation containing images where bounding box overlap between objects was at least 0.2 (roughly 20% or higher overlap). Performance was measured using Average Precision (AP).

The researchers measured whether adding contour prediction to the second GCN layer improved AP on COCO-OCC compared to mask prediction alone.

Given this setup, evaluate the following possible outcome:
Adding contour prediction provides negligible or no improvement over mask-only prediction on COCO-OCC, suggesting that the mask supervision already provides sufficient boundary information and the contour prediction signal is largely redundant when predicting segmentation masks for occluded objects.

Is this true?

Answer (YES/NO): NO